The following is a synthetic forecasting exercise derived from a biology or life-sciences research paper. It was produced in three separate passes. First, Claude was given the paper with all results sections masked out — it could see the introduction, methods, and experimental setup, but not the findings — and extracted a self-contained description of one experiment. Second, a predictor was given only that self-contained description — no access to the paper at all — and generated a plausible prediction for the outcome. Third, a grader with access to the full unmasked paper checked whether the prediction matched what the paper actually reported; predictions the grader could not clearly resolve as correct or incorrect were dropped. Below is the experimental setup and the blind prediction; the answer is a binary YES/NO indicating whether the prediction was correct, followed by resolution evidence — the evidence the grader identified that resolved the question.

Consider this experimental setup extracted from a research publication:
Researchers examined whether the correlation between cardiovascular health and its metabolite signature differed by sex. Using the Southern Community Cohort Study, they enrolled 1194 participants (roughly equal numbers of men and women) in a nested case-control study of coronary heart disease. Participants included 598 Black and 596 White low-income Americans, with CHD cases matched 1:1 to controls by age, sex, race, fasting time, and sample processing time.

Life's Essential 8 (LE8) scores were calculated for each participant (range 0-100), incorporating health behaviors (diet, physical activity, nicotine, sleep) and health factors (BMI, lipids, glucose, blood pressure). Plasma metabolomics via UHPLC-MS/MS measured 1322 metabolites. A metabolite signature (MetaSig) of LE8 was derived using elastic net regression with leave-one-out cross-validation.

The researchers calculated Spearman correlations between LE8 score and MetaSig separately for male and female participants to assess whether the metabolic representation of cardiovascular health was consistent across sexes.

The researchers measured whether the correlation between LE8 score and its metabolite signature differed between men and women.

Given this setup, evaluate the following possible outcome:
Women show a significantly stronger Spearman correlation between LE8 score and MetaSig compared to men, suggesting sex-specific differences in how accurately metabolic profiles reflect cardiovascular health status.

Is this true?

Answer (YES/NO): NO